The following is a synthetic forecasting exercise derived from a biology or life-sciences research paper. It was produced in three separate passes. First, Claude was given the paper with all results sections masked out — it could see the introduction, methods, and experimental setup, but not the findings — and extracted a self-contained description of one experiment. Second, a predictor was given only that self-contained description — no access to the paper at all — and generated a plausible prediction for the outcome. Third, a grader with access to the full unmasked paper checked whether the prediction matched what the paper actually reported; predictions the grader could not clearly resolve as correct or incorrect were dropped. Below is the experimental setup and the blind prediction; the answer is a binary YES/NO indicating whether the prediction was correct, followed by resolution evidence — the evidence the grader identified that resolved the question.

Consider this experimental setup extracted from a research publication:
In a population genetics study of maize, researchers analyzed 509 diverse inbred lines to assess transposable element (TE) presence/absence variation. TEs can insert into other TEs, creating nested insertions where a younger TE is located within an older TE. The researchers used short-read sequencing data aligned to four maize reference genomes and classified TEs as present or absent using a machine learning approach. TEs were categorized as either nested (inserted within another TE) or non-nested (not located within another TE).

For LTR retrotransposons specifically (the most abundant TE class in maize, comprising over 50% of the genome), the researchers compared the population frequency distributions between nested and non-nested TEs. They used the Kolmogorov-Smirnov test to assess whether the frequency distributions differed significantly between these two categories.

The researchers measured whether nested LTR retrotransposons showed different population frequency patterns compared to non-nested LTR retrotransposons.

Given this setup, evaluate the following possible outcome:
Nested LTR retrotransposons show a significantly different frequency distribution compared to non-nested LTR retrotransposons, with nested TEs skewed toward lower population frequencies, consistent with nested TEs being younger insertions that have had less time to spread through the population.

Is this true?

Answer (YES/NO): YES